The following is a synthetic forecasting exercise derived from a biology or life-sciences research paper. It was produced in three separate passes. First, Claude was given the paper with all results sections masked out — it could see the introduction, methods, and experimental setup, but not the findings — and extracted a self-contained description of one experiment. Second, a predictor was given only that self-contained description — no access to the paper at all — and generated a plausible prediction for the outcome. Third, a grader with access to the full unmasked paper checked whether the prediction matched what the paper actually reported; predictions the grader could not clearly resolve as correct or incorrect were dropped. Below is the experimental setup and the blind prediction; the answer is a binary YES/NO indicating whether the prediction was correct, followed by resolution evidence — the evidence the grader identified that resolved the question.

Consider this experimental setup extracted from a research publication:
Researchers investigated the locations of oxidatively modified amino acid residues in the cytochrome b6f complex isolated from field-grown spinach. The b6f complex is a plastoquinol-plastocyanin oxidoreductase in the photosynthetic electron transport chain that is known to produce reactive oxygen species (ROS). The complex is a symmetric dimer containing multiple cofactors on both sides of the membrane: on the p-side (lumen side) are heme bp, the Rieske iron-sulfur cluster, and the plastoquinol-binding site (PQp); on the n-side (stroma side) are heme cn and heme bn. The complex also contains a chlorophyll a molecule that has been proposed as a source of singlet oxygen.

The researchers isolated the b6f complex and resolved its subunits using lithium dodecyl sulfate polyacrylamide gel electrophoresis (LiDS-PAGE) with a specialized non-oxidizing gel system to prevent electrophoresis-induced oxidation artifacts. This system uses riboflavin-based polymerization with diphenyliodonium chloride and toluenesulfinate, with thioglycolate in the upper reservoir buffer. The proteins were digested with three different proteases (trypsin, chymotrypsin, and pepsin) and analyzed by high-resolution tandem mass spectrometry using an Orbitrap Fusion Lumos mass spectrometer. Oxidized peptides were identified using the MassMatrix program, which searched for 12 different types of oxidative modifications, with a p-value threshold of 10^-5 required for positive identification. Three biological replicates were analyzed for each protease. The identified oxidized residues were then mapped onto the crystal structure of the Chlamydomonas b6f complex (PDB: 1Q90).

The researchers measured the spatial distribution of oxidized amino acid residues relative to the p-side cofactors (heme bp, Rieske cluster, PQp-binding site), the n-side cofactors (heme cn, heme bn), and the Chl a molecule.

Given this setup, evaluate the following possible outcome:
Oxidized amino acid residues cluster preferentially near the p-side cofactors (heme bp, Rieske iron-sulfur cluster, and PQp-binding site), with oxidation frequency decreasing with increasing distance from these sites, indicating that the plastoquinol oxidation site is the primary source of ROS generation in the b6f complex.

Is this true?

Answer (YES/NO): NO